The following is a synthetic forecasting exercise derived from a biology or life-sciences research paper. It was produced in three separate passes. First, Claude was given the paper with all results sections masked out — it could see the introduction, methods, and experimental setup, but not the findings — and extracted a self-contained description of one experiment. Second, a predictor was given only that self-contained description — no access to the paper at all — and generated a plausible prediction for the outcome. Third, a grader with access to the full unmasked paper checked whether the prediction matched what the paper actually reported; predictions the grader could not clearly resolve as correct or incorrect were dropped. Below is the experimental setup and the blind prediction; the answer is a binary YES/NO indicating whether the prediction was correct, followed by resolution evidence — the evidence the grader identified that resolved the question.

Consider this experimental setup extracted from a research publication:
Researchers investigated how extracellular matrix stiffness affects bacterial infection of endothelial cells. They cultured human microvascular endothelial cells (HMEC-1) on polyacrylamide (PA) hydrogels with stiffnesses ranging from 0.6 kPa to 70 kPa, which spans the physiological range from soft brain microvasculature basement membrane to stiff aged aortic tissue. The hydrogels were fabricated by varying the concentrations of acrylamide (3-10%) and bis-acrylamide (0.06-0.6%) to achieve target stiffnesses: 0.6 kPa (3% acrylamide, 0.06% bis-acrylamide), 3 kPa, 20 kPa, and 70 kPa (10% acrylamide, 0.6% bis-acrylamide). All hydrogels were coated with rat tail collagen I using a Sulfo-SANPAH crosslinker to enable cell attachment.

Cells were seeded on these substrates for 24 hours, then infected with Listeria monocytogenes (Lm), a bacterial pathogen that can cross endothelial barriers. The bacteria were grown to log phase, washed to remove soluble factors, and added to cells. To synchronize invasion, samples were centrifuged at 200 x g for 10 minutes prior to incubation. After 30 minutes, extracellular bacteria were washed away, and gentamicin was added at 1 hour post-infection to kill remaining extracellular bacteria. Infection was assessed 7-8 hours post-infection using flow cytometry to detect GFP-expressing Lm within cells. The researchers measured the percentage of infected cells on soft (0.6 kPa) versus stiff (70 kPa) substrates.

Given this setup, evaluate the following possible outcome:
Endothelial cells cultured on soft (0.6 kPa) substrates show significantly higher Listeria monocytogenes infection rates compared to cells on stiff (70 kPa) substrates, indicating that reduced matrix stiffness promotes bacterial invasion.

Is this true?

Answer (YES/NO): NO